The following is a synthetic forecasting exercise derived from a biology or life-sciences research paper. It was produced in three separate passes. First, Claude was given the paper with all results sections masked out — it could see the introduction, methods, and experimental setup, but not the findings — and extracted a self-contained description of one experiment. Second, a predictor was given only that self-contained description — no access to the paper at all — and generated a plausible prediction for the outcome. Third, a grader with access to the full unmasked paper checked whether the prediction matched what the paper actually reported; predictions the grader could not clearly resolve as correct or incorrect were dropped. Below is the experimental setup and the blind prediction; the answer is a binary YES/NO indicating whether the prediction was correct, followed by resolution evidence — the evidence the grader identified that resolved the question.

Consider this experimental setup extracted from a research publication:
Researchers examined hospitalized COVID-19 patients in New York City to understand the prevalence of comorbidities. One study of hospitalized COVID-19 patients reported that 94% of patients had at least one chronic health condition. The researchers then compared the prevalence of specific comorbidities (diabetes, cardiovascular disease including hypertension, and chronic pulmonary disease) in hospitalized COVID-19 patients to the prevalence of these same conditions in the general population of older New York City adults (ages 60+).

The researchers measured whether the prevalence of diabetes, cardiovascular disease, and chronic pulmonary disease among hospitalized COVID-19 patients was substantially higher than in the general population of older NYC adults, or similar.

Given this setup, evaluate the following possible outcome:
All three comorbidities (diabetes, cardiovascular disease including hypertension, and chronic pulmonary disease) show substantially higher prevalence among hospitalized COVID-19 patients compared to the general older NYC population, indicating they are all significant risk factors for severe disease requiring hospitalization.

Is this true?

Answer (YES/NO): NO